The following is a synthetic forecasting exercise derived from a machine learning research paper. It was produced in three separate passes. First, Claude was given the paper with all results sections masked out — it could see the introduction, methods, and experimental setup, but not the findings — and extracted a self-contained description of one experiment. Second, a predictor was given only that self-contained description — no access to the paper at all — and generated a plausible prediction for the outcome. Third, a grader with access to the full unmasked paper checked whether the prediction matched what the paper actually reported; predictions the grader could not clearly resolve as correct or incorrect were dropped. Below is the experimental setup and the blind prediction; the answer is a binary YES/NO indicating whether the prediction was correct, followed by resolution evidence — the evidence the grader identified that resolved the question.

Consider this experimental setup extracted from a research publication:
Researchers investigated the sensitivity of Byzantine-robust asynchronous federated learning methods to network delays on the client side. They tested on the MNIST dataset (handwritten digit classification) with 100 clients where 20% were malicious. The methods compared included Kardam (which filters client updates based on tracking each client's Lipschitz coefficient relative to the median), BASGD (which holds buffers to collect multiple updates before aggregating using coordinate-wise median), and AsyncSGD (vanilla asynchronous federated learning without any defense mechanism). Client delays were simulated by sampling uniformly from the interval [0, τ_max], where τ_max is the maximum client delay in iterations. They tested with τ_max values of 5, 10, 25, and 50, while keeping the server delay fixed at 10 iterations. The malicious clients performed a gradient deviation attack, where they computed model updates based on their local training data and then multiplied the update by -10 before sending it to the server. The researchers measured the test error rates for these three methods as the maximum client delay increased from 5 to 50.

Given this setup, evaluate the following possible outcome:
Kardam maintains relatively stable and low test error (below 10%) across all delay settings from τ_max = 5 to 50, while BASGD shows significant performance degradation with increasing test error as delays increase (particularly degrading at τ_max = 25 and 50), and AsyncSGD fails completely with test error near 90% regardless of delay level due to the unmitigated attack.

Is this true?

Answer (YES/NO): NO